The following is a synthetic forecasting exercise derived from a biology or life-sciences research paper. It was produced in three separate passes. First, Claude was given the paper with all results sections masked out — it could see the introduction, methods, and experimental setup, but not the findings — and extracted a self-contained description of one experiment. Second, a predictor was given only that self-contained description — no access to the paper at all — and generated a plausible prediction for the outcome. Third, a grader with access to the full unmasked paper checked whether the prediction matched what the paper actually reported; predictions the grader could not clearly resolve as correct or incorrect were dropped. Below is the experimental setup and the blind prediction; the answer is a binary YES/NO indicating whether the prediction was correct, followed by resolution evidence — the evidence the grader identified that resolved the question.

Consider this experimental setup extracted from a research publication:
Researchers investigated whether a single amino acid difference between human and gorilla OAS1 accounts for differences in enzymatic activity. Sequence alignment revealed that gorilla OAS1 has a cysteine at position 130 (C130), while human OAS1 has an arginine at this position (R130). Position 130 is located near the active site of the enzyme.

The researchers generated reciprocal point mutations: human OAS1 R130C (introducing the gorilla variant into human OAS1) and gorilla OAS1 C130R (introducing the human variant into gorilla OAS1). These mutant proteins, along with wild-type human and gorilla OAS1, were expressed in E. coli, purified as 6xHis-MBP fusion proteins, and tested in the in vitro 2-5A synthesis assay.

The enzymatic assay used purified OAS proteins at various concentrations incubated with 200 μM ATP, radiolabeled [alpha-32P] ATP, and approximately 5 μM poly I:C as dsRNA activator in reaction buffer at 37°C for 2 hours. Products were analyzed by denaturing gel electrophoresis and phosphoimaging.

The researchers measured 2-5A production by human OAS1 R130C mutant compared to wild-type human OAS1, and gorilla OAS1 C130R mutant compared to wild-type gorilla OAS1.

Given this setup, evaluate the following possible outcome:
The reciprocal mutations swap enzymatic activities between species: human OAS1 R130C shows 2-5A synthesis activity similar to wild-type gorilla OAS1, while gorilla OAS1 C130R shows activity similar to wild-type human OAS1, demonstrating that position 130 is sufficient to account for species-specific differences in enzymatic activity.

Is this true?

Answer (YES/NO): YES